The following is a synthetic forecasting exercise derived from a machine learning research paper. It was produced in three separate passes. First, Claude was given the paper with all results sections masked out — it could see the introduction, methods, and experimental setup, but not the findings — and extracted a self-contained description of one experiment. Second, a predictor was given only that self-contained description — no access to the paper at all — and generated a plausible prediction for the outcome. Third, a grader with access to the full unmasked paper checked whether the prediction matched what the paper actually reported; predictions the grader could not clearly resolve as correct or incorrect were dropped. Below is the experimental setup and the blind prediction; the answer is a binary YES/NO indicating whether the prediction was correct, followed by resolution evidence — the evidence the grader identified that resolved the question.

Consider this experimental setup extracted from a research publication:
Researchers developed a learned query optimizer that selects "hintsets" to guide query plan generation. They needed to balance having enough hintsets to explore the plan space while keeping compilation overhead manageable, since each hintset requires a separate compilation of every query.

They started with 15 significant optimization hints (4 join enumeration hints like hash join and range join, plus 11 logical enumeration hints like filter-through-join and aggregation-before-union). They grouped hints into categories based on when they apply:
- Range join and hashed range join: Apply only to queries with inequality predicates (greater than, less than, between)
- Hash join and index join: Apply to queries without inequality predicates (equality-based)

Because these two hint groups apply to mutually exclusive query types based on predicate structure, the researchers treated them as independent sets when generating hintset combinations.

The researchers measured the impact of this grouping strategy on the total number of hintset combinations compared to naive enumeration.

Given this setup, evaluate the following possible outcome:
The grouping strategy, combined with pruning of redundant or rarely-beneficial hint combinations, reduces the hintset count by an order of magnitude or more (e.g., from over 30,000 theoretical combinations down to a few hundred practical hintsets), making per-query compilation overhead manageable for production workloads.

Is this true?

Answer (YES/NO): YES